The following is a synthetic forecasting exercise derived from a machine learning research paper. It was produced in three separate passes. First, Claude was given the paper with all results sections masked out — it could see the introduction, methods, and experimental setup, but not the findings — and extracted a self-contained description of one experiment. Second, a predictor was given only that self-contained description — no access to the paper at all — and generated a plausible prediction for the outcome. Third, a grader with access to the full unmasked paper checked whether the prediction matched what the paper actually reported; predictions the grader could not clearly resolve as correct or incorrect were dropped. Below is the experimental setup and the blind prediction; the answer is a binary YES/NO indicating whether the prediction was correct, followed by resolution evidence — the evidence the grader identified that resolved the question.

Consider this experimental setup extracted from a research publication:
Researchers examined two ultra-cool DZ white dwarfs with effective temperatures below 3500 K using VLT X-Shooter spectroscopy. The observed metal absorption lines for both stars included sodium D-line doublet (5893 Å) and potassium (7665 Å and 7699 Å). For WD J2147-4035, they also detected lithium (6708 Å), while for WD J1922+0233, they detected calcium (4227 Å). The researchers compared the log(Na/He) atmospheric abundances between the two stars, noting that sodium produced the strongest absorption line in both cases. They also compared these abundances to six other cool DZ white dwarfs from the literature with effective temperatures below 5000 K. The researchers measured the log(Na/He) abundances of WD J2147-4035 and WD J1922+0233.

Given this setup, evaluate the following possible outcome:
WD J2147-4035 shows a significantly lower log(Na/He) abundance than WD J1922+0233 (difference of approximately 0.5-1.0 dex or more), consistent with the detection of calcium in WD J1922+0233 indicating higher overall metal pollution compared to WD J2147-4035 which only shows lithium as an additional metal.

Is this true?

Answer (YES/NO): NO